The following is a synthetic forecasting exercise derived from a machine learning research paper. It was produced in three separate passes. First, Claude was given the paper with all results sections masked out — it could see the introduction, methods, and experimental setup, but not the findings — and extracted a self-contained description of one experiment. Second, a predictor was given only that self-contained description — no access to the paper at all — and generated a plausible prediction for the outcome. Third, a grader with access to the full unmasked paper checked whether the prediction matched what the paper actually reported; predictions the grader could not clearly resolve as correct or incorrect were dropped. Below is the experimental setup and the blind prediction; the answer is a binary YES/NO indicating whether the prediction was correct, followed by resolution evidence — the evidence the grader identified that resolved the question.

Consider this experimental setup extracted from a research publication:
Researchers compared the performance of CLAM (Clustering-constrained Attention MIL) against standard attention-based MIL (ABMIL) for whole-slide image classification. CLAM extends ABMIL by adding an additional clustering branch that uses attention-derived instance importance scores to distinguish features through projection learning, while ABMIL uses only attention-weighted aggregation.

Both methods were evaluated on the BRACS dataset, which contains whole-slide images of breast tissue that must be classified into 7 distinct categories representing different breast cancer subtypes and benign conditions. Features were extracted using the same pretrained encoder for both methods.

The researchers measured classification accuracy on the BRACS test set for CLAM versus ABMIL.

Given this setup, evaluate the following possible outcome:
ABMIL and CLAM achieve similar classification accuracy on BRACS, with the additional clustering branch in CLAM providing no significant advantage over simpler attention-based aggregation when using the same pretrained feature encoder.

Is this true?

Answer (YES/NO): NO